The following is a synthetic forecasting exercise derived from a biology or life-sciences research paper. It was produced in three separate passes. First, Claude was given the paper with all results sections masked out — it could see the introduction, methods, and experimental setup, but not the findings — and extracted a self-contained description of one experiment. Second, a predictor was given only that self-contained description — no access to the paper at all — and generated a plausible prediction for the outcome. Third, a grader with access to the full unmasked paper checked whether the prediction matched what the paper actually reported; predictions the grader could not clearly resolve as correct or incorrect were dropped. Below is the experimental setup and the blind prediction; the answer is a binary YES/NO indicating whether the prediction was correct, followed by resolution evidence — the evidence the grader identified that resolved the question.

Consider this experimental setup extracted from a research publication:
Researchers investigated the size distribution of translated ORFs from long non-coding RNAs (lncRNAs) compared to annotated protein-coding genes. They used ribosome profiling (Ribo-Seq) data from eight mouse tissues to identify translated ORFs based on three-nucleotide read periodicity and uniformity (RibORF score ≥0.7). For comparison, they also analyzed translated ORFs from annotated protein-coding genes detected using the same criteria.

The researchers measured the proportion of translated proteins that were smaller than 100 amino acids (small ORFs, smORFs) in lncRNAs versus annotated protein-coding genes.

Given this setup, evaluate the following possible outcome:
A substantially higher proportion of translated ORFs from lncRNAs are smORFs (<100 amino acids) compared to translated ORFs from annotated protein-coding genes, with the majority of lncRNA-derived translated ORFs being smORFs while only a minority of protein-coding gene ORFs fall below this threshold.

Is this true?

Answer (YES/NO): YES